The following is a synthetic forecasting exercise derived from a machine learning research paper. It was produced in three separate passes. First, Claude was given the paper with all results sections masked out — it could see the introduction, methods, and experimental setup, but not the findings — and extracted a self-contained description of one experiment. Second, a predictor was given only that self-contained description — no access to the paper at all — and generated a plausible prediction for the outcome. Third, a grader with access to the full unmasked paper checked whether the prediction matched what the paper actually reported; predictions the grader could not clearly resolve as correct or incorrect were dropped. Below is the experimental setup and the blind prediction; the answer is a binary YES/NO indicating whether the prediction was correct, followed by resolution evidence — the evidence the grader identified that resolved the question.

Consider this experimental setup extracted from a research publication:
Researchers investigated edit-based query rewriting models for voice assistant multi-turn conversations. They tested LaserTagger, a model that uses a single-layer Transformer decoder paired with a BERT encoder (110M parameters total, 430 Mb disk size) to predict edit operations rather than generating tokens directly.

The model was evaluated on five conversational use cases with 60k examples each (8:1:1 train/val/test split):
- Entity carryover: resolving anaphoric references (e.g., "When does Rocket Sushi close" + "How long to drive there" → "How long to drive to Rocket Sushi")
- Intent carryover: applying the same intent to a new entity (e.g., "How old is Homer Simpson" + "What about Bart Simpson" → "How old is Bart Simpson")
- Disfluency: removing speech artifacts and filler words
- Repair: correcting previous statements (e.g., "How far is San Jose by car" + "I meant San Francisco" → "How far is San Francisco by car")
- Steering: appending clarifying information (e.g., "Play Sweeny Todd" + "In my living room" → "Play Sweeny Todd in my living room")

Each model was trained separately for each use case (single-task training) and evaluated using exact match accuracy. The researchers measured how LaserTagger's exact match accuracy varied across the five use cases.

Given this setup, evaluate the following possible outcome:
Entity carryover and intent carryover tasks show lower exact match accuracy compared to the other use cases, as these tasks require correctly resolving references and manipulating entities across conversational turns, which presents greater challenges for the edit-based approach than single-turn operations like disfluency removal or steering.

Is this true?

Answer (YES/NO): NO